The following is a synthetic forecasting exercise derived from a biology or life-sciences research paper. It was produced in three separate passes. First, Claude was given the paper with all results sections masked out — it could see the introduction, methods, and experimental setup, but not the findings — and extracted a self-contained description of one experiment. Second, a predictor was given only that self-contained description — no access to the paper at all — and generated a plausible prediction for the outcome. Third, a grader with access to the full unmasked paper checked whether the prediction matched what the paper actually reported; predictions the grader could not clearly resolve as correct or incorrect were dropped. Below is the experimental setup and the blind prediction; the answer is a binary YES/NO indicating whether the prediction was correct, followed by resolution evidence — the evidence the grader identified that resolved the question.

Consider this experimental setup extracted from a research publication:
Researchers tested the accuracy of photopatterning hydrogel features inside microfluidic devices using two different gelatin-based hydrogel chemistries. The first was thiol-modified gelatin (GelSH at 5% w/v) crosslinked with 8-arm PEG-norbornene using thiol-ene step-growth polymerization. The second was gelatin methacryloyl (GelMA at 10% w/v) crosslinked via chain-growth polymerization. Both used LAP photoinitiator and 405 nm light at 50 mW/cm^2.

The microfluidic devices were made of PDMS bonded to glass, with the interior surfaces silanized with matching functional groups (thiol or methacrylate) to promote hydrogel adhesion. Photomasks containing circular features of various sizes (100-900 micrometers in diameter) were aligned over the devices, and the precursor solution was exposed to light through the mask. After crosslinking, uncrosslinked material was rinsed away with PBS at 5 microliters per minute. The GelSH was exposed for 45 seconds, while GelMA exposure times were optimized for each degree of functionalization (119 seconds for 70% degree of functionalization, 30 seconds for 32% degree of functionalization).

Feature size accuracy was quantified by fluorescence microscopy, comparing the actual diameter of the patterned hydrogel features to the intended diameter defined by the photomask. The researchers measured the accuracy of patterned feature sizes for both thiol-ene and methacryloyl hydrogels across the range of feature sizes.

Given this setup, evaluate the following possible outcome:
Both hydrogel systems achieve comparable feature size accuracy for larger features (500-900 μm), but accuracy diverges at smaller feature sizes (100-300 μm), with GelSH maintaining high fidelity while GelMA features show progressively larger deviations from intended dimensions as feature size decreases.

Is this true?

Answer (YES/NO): NO